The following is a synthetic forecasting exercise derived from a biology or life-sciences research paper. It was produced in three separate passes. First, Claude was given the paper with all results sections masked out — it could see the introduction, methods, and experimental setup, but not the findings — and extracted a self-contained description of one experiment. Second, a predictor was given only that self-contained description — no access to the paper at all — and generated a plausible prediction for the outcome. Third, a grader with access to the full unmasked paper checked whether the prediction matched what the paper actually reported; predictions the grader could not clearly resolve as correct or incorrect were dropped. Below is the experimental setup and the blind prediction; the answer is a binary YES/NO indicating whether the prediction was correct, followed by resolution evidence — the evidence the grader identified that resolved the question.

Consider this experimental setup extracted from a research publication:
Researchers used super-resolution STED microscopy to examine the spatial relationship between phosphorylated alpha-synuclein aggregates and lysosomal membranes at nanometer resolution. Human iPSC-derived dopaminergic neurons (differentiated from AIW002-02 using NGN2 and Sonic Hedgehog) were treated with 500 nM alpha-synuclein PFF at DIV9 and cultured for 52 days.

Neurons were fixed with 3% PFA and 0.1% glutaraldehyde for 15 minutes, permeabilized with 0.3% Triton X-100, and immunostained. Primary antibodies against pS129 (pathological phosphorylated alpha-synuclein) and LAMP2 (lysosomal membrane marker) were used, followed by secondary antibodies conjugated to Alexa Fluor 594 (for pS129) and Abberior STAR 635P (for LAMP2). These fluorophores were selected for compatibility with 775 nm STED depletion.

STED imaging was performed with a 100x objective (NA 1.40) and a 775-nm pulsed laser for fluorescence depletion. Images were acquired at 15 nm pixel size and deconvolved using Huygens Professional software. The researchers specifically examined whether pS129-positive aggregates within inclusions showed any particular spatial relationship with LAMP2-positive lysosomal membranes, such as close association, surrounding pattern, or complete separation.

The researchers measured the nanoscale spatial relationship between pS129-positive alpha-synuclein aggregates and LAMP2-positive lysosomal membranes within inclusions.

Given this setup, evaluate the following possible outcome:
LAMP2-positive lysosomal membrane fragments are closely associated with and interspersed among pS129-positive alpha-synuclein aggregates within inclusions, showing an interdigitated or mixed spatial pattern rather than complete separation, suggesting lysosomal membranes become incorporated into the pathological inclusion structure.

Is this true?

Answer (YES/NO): YES